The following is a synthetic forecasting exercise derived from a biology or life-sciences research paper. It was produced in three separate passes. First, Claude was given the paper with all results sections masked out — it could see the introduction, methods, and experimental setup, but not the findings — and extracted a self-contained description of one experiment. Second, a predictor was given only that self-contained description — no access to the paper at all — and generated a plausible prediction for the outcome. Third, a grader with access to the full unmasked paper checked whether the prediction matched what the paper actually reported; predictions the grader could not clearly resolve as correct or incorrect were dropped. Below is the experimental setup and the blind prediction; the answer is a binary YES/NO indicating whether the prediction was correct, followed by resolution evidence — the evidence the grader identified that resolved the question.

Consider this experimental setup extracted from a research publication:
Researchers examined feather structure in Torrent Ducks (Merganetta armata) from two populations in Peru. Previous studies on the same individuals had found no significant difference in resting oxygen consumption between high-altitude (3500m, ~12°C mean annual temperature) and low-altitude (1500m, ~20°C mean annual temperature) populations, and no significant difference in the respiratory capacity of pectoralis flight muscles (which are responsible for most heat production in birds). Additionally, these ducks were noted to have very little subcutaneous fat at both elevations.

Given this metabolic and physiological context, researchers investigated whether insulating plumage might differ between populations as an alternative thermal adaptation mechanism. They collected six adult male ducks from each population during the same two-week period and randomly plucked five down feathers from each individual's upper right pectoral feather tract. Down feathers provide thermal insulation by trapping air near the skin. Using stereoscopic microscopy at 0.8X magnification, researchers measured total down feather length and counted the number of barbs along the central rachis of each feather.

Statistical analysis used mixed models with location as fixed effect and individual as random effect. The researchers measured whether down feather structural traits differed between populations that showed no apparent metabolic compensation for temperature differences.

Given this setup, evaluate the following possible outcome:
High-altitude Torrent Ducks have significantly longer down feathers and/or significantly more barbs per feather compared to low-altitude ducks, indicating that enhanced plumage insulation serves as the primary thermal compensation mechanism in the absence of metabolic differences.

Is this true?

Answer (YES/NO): YES